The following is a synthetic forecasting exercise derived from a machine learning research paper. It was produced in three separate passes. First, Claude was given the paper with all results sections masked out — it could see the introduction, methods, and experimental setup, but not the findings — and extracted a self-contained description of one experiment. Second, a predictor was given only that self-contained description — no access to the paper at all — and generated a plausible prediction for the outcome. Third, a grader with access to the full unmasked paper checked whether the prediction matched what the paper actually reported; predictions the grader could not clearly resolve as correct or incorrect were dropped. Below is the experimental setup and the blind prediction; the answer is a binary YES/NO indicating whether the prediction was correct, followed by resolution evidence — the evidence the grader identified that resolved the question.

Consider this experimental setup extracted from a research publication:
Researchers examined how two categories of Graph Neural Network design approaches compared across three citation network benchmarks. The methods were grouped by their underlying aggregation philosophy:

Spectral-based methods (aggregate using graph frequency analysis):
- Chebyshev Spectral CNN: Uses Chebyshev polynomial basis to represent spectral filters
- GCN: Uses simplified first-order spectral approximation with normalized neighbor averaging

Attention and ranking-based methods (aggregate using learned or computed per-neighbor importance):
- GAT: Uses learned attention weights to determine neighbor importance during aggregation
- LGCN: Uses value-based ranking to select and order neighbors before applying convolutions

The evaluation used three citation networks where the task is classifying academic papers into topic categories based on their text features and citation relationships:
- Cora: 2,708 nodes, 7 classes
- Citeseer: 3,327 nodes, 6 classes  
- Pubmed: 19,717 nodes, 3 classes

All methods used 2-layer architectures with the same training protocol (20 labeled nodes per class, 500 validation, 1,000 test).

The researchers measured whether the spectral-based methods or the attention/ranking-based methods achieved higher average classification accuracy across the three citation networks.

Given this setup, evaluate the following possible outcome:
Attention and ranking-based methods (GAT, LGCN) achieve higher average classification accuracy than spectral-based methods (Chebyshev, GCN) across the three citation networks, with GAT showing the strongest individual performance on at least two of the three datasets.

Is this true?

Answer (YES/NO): NO